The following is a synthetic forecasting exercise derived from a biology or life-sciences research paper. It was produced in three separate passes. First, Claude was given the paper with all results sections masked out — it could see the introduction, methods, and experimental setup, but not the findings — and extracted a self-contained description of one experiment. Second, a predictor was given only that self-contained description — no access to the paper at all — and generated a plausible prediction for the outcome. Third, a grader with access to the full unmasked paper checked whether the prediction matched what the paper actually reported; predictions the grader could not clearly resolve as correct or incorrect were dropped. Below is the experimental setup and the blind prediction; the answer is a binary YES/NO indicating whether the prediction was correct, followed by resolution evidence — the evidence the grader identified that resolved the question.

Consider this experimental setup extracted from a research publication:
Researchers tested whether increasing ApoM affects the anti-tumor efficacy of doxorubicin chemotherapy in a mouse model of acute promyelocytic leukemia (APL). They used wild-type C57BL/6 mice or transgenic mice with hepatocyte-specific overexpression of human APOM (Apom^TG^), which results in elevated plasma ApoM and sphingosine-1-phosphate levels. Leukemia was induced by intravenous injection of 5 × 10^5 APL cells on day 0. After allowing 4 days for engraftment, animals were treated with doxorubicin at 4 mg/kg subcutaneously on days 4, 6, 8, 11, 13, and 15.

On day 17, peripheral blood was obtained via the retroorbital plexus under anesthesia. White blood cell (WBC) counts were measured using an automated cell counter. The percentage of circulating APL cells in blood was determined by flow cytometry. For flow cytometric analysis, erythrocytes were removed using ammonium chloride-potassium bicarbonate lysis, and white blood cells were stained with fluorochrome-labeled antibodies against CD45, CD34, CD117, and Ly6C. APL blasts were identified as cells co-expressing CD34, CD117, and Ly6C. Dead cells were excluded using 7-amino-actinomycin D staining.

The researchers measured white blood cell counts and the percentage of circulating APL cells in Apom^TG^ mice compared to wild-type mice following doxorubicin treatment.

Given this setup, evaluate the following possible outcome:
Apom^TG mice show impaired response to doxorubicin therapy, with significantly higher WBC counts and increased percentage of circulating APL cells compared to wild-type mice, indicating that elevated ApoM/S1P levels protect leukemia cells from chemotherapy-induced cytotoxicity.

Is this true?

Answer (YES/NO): NO